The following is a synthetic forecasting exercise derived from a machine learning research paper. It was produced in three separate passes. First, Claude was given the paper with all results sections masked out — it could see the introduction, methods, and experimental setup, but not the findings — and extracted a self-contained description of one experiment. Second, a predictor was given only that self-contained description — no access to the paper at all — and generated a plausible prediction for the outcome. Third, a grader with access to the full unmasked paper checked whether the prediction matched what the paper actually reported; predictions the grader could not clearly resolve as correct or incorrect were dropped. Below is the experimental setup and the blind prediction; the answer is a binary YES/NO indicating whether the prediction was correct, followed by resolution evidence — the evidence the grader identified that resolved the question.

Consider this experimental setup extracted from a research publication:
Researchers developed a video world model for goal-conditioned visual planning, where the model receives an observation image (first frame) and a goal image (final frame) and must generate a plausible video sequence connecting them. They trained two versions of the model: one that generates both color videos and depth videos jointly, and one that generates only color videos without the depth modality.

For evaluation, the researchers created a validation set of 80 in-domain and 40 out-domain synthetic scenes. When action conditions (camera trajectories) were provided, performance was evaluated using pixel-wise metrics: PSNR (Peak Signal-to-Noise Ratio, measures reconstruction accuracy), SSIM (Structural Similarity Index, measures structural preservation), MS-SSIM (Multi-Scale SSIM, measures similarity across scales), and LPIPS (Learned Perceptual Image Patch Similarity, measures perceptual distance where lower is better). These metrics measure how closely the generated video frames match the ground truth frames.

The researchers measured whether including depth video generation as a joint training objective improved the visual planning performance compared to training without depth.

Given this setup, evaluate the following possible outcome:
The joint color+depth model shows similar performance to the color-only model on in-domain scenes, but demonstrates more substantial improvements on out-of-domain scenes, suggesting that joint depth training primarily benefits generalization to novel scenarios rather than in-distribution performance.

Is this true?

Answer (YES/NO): NO